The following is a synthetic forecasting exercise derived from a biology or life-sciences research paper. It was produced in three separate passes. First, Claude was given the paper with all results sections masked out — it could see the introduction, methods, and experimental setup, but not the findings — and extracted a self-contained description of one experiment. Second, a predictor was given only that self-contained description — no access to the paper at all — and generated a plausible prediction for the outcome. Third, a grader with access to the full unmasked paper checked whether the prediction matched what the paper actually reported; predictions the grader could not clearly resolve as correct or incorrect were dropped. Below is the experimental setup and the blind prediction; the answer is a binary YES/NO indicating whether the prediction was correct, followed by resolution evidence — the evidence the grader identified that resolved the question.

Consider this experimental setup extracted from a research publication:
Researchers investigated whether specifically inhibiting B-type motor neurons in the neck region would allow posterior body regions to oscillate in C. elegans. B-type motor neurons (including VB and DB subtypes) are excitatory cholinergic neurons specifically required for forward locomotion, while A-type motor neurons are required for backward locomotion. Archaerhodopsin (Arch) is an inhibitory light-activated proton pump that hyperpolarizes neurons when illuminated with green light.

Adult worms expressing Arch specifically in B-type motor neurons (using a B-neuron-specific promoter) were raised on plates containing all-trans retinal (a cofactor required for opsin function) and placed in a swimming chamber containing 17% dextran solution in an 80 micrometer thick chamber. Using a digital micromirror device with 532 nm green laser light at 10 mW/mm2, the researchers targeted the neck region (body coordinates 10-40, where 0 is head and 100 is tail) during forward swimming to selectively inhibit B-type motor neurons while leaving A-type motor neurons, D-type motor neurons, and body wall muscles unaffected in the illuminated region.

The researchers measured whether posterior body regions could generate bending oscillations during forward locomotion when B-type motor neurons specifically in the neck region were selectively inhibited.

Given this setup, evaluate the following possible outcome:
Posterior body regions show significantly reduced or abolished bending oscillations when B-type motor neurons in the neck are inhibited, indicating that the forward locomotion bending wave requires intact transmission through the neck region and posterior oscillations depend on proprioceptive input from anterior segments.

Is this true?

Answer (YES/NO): NO